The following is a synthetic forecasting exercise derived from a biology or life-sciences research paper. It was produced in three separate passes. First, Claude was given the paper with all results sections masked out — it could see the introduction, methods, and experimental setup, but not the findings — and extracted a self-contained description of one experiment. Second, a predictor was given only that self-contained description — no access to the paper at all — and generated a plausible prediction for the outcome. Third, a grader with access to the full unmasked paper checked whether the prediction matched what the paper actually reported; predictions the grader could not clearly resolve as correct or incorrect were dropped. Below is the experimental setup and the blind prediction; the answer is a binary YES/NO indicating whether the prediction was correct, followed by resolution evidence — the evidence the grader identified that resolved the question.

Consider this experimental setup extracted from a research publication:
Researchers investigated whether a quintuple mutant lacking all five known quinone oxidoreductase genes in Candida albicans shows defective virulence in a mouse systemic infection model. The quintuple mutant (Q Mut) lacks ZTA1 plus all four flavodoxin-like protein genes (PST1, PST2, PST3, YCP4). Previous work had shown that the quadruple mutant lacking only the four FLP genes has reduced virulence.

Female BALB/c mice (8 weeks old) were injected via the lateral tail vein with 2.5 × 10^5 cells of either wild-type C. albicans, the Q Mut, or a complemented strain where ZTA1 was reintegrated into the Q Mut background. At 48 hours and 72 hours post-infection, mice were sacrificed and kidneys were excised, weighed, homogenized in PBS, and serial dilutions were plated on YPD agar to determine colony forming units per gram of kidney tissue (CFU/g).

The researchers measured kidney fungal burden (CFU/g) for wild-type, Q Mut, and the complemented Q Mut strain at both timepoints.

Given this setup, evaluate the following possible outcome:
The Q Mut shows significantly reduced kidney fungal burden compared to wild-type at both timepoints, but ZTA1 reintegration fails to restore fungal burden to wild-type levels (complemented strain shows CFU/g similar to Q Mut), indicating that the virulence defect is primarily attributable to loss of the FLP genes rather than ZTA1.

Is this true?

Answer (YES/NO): NO